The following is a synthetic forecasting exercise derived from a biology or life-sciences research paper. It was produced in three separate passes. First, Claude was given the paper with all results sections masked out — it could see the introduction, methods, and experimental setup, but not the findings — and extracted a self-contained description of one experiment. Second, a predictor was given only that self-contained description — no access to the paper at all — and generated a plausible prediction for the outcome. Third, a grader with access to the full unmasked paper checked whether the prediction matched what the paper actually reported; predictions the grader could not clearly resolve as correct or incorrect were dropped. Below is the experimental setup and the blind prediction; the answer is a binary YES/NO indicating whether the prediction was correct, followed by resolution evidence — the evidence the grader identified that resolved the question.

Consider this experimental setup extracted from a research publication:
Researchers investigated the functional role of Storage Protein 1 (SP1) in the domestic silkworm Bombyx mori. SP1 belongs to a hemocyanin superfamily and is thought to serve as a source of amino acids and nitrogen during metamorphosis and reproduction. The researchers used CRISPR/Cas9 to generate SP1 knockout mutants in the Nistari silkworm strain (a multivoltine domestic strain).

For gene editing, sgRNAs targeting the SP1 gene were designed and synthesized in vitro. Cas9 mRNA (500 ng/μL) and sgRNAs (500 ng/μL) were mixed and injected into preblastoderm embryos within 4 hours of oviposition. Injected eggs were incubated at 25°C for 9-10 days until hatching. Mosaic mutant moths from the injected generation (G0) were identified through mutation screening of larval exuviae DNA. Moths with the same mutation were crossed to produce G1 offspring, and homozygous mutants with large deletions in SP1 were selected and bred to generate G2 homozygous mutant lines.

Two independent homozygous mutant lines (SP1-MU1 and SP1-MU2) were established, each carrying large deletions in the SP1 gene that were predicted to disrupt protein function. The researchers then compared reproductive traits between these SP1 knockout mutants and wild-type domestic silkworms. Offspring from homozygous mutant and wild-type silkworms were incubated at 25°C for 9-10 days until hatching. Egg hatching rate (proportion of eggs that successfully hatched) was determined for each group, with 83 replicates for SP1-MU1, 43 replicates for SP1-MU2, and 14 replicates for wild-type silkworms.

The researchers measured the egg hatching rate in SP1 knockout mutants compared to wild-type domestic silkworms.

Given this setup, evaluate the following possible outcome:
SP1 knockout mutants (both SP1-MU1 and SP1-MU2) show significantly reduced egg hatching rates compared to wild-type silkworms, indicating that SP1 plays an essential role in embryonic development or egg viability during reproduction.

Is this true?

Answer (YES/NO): YES